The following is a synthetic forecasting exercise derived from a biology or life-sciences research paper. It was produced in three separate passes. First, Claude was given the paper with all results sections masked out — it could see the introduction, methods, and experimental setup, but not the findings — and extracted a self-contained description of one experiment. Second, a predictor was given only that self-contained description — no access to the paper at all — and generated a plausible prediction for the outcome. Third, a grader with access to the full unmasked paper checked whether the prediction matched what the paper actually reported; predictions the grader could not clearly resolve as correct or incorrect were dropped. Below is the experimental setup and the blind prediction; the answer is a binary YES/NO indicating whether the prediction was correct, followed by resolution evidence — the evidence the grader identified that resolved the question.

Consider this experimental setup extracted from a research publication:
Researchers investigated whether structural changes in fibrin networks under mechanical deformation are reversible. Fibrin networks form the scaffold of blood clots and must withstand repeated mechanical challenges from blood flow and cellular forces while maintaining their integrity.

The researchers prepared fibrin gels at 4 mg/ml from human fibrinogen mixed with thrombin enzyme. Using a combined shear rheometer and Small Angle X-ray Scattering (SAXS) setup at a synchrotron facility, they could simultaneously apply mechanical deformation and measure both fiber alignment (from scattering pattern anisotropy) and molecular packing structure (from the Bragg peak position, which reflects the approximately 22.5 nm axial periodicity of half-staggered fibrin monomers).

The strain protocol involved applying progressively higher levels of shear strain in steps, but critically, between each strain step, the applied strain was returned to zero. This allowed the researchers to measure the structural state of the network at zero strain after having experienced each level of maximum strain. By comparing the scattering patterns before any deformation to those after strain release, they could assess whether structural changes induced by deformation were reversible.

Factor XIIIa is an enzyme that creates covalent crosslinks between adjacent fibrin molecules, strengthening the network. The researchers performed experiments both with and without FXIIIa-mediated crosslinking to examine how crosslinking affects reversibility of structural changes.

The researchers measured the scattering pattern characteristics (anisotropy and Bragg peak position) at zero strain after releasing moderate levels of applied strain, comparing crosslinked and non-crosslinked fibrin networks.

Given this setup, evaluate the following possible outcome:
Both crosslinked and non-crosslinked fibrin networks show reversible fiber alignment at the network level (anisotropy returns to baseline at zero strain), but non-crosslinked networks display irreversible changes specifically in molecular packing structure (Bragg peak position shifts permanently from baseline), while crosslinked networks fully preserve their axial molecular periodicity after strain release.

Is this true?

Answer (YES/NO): NO